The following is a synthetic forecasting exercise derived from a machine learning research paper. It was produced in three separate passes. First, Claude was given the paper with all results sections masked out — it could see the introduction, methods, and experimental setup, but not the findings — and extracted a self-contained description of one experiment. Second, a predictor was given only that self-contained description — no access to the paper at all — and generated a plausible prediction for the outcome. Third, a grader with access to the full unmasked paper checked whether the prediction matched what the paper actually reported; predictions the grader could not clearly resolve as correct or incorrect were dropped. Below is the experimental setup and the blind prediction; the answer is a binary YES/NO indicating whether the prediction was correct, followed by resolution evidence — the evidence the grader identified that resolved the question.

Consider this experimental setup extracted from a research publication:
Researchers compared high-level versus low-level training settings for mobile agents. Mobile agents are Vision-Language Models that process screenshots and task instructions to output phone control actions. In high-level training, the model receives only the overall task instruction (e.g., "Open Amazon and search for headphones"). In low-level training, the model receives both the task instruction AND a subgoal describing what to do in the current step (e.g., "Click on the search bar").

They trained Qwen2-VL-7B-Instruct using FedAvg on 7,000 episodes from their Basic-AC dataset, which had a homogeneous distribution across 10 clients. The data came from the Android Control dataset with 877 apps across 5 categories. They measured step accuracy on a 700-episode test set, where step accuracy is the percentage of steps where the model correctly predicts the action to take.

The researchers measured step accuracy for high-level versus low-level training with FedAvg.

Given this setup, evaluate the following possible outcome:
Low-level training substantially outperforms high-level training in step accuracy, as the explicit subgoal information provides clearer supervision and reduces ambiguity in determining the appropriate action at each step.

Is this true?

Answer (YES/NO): YES